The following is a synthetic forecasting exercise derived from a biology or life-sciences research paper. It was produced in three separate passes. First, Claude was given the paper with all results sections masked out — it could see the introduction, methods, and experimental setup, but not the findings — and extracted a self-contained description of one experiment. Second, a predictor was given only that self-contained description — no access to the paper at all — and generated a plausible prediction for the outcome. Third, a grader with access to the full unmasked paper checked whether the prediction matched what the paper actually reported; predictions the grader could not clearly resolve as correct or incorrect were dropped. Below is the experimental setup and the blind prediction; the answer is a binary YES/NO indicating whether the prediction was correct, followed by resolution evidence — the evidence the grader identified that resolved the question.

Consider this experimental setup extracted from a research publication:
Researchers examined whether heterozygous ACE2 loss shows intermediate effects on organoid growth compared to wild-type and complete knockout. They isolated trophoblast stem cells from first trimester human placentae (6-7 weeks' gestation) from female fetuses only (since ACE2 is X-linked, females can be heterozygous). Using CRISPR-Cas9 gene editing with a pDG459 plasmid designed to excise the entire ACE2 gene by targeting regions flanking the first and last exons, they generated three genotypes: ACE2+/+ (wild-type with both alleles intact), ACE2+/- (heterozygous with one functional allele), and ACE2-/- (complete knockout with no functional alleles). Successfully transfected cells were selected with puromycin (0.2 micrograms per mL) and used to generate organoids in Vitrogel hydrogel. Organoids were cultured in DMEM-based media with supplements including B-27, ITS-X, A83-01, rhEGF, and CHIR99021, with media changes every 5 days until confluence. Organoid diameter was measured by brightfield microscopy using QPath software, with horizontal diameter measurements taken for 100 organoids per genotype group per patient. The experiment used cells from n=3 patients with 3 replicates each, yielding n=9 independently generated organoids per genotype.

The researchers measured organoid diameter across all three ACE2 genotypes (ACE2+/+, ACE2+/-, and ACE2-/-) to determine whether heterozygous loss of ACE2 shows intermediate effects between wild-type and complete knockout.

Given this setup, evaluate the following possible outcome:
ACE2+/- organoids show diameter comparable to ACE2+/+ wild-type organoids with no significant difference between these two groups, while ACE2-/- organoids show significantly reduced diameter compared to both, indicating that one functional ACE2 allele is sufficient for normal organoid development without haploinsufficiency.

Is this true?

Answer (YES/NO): YES